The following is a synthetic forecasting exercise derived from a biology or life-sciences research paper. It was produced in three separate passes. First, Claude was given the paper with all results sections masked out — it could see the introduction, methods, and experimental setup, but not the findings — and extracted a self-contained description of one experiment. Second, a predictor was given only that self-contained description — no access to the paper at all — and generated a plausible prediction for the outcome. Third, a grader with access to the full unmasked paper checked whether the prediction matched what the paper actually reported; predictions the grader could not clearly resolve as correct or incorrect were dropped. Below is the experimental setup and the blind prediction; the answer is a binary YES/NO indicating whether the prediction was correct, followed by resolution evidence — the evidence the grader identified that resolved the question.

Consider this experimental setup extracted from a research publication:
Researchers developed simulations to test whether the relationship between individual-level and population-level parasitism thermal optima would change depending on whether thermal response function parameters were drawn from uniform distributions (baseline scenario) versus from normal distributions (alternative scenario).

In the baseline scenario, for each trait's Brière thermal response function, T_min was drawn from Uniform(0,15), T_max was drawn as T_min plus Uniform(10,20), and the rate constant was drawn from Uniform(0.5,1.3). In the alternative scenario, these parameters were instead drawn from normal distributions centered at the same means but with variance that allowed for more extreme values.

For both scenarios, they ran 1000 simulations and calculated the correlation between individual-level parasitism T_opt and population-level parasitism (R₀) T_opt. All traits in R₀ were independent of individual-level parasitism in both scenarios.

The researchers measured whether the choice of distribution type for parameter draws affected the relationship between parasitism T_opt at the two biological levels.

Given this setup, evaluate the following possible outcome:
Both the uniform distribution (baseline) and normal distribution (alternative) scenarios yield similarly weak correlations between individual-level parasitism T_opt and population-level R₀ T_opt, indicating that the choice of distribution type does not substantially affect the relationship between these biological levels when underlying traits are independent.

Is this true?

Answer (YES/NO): YES